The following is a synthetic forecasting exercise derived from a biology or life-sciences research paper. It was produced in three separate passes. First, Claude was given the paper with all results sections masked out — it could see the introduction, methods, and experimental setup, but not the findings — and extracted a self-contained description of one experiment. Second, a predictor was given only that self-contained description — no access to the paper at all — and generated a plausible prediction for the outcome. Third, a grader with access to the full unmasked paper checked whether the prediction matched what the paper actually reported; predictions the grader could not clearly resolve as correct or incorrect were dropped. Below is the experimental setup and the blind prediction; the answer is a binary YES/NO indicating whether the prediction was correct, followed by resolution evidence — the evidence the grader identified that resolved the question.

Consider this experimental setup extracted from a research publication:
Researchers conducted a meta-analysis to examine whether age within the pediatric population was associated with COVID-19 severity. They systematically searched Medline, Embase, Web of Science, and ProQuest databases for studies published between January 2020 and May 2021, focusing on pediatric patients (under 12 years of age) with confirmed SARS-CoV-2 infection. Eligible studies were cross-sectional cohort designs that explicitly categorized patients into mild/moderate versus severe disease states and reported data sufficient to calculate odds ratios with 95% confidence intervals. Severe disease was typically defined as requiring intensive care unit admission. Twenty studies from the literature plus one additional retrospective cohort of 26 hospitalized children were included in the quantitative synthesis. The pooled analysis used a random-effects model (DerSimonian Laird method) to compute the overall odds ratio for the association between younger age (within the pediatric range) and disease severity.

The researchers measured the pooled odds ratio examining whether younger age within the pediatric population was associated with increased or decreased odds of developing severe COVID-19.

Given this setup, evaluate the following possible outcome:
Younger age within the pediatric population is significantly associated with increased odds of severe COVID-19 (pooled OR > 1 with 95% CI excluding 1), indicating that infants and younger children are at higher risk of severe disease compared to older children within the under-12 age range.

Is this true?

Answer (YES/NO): NO